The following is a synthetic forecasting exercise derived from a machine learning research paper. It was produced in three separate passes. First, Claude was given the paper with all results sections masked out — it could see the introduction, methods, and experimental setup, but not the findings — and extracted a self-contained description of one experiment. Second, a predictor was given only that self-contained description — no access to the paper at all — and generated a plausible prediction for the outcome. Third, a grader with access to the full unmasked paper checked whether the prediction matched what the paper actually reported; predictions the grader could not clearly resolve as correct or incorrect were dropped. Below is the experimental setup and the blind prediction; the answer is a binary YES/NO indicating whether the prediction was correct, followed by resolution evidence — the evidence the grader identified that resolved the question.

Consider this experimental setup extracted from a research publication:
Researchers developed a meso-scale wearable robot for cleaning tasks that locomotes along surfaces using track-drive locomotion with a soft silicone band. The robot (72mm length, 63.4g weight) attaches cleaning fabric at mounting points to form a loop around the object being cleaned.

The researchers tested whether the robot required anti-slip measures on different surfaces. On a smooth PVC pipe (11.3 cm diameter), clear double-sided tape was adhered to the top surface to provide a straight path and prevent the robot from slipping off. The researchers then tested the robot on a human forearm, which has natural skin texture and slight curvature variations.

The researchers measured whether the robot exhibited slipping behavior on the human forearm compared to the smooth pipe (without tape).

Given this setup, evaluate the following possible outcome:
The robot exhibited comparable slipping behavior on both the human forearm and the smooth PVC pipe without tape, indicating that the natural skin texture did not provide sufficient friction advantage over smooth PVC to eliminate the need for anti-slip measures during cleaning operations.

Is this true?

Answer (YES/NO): NO